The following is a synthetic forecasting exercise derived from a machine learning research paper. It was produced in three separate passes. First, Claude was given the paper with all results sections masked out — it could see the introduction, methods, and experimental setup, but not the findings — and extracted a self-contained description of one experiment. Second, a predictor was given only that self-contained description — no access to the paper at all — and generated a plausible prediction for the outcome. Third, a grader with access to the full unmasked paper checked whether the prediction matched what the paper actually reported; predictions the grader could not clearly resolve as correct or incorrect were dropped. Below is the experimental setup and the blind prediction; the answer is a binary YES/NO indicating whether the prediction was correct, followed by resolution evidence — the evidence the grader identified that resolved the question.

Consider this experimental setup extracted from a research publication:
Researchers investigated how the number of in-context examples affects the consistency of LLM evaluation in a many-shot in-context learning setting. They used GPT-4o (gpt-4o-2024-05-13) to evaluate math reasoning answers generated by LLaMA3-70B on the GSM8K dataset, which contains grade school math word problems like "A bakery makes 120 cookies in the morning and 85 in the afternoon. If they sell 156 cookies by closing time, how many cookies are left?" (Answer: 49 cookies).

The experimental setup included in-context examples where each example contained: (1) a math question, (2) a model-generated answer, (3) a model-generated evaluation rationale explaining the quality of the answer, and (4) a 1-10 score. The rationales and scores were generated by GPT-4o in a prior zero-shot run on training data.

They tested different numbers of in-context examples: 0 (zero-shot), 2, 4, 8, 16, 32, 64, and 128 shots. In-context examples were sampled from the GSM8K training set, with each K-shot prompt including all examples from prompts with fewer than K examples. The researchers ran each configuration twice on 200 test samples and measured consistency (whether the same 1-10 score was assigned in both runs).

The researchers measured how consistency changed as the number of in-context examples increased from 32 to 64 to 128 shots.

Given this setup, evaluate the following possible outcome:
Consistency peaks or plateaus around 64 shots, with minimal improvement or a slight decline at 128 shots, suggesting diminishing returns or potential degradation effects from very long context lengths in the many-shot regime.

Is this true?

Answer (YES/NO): YES